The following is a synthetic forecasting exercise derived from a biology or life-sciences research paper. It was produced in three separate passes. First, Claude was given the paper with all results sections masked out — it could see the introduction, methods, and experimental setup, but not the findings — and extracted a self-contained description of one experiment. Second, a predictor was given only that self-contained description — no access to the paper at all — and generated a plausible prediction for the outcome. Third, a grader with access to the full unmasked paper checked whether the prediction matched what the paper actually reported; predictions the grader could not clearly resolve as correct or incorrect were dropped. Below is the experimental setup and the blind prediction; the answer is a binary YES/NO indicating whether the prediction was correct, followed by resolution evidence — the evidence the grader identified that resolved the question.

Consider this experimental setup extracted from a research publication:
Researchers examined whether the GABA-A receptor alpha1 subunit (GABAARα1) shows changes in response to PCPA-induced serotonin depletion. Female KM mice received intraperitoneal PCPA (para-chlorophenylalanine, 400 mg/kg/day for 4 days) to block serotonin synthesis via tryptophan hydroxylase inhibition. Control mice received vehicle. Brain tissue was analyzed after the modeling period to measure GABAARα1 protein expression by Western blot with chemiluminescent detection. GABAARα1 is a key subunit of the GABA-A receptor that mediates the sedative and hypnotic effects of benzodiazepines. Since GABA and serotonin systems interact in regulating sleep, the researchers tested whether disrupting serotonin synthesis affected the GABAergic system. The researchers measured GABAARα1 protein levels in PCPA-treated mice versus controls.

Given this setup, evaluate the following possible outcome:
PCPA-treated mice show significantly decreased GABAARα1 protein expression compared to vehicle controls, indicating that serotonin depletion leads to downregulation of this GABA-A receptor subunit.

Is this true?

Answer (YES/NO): YES